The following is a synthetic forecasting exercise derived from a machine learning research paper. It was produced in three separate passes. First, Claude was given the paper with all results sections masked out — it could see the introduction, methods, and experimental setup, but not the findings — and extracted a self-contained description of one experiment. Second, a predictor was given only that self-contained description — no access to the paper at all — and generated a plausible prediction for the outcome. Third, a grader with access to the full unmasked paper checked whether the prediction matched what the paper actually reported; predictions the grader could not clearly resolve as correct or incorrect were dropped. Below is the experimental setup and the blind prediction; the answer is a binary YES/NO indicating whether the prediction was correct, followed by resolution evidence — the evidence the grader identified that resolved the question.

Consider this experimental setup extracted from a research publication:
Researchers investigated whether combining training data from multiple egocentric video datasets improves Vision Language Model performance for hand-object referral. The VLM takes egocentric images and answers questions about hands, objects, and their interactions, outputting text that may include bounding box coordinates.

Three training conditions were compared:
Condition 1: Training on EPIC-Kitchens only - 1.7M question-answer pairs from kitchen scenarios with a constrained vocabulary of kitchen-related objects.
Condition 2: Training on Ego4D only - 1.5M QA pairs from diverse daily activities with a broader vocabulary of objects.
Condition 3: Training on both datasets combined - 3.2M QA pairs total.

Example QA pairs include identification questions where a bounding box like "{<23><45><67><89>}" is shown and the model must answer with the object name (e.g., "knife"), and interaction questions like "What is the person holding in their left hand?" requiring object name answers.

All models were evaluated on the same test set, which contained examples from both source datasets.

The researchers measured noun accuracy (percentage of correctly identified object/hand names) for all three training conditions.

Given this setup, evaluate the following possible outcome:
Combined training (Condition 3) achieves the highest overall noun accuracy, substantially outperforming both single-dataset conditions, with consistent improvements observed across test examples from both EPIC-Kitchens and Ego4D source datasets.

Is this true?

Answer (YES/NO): NO